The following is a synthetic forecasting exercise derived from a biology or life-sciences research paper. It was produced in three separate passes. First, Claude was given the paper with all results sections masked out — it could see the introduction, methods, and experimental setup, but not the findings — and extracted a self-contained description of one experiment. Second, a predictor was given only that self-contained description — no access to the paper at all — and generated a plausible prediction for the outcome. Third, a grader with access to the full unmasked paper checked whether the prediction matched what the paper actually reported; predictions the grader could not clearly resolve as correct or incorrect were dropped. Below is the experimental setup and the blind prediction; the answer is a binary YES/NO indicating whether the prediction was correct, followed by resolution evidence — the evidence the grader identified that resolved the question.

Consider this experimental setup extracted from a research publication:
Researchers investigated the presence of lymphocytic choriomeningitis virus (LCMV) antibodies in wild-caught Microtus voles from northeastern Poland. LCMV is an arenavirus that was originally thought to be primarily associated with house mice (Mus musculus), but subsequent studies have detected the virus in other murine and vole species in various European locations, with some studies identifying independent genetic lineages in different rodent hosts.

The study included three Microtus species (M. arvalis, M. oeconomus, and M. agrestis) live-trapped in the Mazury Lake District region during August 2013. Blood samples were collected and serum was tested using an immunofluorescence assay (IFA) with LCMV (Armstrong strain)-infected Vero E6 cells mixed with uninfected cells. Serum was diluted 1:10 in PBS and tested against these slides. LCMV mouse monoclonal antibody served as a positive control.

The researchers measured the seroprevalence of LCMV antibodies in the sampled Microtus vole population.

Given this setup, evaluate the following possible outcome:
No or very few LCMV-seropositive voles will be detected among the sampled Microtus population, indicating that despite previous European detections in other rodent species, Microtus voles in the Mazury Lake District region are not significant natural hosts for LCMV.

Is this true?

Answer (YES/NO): YES